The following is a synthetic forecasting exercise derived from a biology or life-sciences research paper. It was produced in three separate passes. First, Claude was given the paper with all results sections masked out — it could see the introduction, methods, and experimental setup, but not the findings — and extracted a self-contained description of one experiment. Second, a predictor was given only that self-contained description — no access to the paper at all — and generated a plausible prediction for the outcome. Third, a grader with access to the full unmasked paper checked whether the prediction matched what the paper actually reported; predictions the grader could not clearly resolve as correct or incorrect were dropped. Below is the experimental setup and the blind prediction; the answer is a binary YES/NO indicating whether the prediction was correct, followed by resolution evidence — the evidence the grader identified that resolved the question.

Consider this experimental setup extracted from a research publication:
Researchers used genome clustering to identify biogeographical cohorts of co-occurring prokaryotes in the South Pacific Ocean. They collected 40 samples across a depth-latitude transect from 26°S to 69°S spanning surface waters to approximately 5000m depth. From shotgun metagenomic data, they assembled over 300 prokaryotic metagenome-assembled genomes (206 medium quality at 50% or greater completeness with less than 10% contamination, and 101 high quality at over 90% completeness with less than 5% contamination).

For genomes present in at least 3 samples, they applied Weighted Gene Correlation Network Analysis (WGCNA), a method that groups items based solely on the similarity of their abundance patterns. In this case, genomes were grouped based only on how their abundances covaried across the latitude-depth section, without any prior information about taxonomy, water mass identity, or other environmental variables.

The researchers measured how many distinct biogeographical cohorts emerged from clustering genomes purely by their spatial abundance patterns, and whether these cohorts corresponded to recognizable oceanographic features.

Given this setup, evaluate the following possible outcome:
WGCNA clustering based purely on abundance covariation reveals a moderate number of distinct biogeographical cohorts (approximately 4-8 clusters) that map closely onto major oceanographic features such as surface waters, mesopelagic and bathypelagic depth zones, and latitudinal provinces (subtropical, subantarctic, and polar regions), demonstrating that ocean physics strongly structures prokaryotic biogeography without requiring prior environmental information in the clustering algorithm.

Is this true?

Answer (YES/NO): YES